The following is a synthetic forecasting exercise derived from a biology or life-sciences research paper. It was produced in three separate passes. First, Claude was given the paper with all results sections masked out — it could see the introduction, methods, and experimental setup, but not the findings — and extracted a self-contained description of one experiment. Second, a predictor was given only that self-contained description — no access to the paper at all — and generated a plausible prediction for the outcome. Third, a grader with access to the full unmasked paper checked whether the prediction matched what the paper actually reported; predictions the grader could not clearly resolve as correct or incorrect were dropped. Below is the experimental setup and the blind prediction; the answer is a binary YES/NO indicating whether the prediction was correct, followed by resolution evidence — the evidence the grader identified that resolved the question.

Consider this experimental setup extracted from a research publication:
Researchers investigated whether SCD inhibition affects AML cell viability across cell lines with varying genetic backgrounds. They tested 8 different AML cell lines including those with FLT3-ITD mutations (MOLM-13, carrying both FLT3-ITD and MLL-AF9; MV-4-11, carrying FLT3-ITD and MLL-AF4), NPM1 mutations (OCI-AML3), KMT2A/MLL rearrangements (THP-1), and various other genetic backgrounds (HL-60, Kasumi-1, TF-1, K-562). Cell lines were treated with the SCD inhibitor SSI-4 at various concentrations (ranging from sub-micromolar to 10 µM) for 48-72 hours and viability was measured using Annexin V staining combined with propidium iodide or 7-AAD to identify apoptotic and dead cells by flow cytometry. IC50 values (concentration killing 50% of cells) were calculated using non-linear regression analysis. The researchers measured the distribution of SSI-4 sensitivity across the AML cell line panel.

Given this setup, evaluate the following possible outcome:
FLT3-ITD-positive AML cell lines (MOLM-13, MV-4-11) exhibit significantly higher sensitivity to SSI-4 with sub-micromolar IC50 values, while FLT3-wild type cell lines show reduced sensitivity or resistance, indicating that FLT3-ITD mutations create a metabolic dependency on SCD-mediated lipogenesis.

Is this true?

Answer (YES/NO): NO